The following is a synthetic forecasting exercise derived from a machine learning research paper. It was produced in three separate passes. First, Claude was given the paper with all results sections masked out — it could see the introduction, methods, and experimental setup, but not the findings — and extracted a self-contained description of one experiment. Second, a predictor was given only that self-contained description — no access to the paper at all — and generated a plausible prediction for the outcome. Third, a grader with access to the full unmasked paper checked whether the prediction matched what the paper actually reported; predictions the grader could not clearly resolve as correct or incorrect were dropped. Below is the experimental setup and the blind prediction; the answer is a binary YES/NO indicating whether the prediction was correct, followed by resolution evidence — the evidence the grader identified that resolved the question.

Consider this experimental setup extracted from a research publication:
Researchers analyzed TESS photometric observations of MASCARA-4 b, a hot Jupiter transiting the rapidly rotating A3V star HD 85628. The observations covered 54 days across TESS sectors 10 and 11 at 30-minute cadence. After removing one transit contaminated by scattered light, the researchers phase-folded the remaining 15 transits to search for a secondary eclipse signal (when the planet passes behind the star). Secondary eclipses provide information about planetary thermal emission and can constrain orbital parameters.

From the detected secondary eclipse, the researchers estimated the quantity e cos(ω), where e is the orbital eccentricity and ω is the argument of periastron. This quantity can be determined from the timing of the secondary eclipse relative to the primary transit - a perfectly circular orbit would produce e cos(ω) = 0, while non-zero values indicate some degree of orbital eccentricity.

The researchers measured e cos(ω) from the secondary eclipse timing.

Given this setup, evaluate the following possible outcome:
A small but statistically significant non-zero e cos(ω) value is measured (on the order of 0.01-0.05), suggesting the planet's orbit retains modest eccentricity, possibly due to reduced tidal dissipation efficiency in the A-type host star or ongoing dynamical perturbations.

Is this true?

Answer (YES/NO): NO